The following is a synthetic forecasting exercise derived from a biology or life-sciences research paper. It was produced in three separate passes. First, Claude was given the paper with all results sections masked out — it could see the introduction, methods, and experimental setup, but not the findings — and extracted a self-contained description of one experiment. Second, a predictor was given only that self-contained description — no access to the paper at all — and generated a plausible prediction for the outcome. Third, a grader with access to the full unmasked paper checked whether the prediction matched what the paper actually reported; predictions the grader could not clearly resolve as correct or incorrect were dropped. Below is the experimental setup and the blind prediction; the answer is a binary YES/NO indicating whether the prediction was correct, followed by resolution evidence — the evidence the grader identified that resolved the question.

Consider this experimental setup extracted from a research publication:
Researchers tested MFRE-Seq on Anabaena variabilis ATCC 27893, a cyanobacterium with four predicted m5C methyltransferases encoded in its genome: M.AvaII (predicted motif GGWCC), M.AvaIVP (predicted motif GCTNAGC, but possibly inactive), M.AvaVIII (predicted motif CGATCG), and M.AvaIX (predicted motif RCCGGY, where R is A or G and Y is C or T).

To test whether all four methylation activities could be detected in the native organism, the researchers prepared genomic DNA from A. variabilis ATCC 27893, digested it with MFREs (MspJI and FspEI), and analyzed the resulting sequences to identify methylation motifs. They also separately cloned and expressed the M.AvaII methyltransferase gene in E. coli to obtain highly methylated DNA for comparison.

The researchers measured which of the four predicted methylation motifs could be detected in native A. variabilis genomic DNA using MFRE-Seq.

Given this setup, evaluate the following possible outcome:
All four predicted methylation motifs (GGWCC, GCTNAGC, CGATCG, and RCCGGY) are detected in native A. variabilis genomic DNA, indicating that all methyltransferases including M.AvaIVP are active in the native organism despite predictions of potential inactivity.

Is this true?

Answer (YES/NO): NO